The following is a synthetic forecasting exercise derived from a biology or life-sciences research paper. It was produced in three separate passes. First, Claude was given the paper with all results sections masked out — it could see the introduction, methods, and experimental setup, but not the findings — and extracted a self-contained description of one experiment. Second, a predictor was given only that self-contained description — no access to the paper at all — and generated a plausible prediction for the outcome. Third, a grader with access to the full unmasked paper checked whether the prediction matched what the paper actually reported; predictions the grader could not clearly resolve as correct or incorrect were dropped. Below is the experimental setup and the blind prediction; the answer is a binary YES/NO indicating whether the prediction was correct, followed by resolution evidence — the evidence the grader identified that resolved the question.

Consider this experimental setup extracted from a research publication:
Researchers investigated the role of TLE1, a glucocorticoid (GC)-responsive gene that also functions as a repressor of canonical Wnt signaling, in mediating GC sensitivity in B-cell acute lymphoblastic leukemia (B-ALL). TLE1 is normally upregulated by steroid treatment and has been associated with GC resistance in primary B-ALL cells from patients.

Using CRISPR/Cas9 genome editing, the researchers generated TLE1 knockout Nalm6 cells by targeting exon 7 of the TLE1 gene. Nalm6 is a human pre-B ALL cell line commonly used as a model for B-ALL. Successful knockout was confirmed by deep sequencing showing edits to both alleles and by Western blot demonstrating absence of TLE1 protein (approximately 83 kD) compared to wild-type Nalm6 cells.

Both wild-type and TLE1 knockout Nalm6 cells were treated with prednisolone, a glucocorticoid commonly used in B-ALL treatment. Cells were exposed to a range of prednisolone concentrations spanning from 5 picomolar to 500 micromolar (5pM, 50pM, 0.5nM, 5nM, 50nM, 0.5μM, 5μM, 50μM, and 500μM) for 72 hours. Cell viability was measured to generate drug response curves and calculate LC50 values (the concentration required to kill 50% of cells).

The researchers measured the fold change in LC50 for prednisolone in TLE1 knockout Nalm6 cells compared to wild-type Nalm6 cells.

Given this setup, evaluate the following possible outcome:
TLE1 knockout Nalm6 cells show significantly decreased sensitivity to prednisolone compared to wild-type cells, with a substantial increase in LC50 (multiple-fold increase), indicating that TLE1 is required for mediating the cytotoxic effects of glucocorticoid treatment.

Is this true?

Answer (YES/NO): YES